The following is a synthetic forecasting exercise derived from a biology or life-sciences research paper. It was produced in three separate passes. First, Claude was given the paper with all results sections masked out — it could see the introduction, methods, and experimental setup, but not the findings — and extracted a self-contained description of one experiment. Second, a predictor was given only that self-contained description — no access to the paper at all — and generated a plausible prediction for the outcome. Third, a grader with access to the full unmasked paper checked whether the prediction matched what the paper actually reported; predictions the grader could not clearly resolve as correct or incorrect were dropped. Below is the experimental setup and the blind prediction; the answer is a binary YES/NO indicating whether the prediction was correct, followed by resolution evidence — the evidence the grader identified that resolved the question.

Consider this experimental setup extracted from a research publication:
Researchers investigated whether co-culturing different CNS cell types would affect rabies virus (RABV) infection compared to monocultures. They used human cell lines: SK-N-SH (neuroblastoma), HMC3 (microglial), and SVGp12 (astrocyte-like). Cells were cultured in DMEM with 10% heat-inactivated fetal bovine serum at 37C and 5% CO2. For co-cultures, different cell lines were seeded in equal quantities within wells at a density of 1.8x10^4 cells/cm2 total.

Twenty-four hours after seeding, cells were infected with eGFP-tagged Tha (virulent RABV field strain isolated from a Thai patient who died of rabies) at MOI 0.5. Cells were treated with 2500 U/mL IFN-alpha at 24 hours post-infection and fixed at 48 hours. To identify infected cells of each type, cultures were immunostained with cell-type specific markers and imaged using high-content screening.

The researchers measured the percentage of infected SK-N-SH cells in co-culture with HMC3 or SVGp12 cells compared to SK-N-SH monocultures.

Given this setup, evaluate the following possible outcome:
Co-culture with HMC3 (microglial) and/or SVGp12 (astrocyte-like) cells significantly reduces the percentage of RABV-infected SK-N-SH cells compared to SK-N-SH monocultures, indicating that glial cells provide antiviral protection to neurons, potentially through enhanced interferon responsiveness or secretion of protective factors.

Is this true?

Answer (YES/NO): YES